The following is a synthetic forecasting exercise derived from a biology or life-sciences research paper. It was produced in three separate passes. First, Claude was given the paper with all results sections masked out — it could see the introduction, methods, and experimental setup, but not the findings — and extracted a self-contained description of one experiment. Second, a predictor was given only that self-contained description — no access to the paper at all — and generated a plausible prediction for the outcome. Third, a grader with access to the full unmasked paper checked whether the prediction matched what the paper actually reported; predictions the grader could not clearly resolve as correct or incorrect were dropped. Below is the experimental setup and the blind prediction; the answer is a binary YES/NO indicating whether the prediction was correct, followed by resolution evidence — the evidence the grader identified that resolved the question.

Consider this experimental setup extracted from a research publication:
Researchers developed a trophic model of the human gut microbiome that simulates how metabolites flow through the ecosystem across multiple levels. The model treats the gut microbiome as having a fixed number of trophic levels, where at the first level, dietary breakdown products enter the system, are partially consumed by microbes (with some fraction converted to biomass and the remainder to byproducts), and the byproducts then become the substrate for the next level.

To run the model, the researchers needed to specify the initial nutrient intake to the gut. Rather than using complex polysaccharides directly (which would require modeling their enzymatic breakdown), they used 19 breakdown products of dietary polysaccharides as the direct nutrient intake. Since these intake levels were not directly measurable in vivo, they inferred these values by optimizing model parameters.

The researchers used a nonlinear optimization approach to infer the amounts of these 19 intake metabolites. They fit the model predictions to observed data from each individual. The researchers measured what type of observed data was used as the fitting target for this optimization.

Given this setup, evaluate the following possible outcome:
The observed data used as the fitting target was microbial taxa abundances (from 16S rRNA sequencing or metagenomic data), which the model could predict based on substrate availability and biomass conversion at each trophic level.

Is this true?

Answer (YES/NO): YES